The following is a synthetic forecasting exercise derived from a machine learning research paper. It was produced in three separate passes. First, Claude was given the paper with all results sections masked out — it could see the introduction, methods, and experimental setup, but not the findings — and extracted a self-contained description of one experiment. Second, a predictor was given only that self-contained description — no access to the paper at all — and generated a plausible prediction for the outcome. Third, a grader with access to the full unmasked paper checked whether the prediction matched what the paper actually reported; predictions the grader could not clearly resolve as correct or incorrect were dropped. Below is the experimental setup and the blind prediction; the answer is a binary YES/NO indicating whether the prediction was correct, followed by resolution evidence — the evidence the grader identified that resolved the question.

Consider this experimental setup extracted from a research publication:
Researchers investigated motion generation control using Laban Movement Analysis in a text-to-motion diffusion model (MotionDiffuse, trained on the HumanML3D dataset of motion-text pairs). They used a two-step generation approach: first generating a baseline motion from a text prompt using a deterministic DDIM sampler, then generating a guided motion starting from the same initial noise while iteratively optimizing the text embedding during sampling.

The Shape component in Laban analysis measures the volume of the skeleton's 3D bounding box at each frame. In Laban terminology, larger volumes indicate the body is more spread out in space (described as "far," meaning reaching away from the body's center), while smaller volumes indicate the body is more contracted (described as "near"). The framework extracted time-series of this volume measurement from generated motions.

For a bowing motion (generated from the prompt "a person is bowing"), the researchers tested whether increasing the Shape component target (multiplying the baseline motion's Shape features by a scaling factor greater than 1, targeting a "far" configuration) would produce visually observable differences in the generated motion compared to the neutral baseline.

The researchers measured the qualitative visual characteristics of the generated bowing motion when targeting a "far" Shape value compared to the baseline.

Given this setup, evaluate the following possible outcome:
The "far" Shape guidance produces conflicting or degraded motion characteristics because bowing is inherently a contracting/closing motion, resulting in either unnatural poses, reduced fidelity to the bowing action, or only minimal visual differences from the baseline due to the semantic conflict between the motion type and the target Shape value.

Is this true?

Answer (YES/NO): NO